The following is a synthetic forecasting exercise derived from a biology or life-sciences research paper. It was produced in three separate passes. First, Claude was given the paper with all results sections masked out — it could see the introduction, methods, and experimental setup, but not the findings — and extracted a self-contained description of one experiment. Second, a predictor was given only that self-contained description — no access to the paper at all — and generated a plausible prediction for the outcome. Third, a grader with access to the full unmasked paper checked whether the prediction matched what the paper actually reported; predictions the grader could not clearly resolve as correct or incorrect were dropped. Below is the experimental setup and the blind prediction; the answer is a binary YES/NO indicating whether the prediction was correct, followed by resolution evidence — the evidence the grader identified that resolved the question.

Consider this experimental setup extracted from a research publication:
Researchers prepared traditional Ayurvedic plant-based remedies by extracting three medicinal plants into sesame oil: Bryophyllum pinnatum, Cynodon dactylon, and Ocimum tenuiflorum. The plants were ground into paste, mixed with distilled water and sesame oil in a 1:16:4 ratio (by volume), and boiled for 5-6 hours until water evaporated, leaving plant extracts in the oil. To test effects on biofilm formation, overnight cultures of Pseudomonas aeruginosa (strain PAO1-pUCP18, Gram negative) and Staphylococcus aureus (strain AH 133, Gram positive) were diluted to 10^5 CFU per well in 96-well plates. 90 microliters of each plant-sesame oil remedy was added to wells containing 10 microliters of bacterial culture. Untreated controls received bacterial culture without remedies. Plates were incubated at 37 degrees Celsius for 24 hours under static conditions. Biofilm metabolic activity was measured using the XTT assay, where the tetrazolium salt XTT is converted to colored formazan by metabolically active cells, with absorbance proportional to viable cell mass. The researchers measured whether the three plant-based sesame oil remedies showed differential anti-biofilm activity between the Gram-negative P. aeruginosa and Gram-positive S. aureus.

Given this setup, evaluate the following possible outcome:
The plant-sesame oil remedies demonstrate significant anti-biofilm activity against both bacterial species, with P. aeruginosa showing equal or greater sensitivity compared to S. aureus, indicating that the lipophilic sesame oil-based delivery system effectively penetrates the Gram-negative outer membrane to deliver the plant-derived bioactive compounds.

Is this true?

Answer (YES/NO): YES